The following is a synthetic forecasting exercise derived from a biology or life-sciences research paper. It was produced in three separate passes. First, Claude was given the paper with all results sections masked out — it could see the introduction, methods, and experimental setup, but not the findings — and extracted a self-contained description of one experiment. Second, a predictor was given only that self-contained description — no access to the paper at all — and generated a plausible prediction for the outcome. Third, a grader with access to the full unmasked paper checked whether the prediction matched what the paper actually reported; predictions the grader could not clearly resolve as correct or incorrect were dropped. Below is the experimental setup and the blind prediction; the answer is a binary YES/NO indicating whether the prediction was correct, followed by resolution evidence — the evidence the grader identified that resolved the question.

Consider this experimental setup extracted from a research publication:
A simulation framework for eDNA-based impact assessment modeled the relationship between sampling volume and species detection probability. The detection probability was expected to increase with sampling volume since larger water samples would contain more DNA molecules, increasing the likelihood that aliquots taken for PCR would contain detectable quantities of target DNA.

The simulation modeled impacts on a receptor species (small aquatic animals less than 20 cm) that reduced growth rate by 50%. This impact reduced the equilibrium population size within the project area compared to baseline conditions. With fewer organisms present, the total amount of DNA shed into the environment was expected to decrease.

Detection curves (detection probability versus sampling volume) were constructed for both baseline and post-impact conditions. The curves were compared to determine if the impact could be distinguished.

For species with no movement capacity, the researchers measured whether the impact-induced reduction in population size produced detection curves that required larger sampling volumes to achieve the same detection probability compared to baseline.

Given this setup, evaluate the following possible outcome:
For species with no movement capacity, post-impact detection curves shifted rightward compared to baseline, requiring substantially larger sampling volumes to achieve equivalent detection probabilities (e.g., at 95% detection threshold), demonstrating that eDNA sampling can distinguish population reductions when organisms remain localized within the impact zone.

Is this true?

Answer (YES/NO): NO